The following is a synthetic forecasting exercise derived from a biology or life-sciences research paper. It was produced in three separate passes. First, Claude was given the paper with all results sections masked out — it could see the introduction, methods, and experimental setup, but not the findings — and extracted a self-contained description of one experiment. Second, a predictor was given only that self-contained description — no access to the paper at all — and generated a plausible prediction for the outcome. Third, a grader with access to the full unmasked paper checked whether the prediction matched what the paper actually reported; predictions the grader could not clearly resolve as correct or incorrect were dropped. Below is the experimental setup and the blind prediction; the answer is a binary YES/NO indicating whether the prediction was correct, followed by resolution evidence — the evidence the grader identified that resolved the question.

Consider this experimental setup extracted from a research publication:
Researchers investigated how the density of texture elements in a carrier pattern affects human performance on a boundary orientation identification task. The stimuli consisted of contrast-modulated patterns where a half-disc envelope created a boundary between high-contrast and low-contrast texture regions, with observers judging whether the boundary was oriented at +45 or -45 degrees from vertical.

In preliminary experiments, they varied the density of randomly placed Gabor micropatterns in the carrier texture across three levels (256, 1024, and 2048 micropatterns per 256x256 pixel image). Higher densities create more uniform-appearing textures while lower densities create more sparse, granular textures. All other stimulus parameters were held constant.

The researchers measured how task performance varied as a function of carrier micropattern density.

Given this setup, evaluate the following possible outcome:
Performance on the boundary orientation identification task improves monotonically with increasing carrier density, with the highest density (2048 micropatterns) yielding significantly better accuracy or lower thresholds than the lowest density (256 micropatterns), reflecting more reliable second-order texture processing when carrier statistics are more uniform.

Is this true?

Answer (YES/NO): NO